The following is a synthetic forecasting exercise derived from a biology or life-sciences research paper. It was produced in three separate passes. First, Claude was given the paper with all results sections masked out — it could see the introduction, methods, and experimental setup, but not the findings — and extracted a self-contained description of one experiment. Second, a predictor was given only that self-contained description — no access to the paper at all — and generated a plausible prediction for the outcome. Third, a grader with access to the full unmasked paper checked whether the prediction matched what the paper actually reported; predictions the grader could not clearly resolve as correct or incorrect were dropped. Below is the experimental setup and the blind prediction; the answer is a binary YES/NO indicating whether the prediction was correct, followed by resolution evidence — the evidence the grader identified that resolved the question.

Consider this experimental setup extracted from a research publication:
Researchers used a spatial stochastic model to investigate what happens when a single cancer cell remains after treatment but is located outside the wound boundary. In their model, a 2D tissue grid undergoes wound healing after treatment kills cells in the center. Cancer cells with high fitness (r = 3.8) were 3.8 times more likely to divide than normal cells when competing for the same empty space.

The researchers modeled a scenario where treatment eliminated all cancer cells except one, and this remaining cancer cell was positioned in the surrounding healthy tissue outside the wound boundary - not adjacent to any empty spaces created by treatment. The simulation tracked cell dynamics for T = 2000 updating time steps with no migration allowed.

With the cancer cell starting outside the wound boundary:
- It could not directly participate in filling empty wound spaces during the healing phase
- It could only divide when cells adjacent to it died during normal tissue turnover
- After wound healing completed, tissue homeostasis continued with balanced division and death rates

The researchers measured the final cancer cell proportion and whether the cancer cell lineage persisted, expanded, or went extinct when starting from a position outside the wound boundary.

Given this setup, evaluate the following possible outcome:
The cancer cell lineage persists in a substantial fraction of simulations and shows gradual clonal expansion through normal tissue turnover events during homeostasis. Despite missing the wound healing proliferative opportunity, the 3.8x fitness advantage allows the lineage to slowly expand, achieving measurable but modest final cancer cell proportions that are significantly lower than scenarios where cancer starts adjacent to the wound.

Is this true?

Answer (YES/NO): YES